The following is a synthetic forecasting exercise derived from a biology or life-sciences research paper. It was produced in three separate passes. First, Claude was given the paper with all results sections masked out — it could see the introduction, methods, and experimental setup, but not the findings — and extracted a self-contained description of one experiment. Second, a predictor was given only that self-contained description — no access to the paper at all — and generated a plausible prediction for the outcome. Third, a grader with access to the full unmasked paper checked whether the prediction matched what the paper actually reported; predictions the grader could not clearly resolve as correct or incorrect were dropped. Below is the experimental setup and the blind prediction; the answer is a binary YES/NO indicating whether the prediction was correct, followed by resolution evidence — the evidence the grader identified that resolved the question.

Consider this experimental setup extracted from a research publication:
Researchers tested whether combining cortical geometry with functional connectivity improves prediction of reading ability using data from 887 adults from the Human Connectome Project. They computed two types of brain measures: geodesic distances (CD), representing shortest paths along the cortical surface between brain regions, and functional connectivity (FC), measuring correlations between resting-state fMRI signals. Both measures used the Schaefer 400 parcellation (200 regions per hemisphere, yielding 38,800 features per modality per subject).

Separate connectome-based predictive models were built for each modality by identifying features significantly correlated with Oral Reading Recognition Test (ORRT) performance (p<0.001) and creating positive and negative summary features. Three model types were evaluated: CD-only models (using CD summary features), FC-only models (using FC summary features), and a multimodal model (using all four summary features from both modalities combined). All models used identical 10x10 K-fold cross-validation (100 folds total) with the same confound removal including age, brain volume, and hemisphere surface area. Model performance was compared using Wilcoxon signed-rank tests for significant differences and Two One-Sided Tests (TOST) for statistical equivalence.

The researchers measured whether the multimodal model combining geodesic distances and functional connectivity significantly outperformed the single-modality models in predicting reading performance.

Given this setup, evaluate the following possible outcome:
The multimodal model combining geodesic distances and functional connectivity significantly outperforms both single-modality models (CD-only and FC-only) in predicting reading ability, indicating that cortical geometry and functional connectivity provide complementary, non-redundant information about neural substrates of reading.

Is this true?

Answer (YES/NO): YES